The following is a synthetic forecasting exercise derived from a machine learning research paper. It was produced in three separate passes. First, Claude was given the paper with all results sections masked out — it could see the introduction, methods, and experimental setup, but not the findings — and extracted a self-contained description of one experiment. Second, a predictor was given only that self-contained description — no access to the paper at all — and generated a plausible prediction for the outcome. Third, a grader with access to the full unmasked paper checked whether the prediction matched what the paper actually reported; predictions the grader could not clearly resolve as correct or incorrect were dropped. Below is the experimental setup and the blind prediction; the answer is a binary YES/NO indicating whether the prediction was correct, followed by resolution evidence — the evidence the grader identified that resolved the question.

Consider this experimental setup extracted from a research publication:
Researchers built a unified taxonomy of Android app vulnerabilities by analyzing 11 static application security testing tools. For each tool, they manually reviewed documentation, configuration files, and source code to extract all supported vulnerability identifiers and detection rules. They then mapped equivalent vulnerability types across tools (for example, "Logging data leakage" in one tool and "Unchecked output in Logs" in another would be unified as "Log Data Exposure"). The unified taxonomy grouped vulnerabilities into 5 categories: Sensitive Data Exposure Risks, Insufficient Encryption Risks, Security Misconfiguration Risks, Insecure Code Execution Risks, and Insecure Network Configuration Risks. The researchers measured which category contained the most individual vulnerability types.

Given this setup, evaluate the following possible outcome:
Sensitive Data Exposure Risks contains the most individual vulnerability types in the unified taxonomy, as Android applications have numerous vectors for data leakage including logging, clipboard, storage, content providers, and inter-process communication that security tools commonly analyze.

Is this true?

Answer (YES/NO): NO